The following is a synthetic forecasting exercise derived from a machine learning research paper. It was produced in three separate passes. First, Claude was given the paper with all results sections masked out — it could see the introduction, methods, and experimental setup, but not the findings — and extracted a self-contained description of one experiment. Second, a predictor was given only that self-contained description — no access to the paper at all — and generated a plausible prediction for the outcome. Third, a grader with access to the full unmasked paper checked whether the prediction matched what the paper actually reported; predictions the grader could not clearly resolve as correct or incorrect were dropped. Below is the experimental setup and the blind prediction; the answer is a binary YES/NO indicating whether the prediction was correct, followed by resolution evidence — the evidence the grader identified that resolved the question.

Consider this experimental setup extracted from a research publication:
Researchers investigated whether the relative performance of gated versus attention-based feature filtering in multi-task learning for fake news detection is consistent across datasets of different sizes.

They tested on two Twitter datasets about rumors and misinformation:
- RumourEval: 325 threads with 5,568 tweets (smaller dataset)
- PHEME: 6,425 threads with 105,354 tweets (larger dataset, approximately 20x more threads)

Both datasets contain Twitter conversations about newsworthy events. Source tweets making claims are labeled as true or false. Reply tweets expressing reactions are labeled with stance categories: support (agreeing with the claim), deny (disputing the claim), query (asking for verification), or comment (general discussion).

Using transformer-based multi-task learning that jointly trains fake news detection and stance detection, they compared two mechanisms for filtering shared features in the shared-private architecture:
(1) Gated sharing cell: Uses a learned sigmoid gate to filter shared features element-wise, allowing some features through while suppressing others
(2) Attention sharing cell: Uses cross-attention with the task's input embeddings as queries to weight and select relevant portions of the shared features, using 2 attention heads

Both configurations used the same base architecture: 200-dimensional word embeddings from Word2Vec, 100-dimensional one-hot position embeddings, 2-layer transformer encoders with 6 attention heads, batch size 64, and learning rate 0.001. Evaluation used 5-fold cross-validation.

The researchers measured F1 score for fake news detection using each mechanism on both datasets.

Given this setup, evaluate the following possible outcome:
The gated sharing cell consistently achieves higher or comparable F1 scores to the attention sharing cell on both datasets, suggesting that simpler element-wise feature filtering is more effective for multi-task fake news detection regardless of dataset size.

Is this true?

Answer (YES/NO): NO